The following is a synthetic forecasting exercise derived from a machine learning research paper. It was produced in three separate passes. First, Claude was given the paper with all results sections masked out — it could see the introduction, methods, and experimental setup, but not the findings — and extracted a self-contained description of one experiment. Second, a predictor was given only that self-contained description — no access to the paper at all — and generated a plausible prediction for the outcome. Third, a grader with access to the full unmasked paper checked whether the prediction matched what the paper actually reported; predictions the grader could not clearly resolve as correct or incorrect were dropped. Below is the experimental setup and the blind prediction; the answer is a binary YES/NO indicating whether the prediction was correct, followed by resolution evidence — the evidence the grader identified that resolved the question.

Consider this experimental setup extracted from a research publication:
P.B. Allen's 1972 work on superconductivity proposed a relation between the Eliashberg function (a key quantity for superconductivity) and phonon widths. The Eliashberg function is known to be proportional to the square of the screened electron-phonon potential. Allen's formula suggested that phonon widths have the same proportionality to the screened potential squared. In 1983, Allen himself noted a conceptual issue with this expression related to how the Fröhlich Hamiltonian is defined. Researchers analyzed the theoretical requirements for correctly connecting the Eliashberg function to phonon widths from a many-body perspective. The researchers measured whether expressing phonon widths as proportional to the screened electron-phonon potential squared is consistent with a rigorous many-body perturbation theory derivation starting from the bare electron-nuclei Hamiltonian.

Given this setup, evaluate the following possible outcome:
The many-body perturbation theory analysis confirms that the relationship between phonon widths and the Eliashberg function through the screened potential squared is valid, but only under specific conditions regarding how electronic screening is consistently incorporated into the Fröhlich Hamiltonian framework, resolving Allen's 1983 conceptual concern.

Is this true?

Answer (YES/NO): NO